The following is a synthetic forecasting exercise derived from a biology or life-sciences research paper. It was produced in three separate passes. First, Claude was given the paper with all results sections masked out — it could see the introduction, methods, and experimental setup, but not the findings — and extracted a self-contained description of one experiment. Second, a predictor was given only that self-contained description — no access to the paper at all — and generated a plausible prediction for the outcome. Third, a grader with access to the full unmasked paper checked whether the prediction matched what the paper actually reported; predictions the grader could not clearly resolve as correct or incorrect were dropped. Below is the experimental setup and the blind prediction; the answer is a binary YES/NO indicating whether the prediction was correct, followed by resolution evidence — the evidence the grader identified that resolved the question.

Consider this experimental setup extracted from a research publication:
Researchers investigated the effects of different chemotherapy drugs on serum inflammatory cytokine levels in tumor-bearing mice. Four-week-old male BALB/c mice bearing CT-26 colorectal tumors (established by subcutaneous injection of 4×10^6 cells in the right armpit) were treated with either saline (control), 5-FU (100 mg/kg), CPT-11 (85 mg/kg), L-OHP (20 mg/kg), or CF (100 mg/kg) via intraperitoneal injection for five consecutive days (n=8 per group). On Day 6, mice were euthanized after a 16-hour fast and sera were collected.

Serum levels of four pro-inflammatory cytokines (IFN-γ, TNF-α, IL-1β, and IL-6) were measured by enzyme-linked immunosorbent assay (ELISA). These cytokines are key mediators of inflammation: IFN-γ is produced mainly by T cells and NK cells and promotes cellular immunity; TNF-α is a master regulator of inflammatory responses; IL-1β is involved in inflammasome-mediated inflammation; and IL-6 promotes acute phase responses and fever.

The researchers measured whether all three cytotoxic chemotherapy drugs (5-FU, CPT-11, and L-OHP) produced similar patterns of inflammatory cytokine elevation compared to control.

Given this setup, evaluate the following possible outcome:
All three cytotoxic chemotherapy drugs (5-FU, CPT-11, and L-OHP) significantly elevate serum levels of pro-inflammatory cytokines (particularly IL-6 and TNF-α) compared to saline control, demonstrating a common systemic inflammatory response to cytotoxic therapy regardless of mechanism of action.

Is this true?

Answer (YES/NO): YES